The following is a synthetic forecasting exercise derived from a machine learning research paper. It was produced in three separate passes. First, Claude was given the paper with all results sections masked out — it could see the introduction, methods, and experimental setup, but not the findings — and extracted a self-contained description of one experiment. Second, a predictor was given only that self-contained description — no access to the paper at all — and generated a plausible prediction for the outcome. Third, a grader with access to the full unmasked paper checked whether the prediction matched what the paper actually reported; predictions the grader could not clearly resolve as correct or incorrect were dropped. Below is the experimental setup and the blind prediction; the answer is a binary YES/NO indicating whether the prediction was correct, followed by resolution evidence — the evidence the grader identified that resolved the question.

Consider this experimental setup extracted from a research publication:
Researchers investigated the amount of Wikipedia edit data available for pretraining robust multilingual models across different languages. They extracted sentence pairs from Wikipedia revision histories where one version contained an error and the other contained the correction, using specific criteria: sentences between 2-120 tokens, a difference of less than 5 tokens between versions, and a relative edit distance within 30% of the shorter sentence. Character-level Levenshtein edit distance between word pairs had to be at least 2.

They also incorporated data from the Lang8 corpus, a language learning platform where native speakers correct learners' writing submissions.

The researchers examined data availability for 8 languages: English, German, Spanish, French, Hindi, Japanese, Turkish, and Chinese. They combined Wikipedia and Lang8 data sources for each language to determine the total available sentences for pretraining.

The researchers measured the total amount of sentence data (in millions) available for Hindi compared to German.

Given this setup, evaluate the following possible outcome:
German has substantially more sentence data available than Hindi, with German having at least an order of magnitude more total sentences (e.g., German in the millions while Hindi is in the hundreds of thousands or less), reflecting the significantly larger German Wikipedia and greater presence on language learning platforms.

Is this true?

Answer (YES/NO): YES